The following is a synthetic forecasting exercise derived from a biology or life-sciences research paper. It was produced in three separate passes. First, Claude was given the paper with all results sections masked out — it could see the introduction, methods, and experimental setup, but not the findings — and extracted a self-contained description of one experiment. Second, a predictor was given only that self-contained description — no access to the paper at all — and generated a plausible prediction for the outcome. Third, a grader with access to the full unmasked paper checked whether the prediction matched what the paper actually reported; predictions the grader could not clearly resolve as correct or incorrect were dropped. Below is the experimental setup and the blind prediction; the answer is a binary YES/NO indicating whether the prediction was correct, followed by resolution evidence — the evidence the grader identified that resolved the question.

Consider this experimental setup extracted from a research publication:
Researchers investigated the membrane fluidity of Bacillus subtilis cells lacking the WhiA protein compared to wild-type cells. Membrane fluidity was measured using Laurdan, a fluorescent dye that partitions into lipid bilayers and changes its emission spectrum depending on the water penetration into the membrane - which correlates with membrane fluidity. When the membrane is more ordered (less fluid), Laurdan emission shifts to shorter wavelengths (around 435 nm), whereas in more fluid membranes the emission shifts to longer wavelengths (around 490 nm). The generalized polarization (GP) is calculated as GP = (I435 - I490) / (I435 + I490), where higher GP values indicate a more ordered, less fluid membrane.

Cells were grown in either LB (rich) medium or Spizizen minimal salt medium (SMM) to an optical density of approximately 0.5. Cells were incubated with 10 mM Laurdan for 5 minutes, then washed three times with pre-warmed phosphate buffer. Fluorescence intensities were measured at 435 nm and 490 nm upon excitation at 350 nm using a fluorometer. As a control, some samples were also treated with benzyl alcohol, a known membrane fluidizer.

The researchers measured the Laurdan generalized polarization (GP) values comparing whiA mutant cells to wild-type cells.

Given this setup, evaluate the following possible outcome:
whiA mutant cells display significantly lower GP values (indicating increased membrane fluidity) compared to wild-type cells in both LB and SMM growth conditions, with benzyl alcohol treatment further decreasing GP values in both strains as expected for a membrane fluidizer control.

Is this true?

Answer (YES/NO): NO